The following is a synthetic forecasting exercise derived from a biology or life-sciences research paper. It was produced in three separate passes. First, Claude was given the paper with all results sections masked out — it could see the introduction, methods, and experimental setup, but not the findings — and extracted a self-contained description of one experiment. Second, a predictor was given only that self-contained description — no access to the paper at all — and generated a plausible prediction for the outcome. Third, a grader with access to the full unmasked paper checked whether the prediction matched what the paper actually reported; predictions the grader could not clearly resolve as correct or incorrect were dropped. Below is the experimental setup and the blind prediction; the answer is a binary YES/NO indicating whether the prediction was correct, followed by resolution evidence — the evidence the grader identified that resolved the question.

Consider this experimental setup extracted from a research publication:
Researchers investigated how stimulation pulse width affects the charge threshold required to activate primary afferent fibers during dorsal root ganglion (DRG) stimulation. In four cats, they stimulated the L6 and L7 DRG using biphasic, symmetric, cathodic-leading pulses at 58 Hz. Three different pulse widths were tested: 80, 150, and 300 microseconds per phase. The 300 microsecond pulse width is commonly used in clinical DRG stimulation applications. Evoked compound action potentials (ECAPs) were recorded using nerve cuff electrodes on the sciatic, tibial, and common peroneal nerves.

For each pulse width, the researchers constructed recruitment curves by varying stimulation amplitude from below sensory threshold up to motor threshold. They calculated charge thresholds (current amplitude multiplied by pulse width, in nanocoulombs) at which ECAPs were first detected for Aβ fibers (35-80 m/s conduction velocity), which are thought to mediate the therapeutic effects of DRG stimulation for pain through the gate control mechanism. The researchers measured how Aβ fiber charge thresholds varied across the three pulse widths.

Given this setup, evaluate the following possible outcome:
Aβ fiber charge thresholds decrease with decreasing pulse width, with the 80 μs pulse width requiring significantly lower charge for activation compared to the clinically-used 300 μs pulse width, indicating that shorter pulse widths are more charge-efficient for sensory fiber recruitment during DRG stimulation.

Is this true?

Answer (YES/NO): YES